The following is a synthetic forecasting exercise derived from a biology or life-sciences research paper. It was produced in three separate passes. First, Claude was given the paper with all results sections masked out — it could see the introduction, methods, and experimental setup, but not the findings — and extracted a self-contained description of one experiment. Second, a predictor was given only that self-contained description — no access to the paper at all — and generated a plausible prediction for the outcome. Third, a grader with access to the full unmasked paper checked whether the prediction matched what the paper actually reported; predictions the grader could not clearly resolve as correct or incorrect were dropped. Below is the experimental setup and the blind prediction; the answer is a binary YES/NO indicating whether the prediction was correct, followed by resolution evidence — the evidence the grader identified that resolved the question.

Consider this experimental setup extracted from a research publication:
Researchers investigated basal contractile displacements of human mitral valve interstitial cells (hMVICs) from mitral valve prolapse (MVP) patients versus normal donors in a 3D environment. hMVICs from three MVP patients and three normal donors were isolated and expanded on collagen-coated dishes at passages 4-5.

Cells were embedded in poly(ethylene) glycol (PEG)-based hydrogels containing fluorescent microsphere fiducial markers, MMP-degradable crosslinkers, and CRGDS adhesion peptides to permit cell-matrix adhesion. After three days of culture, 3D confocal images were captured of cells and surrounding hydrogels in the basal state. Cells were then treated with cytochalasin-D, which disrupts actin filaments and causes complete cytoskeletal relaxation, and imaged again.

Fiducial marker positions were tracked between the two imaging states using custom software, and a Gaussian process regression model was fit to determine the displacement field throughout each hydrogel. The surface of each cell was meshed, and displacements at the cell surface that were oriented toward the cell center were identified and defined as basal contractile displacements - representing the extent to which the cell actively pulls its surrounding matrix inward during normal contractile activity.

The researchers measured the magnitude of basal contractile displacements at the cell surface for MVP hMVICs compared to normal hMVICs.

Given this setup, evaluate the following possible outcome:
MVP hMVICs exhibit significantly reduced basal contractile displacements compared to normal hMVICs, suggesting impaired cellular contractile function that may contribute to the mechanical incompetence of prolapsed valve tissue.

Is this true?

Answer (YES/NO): NO